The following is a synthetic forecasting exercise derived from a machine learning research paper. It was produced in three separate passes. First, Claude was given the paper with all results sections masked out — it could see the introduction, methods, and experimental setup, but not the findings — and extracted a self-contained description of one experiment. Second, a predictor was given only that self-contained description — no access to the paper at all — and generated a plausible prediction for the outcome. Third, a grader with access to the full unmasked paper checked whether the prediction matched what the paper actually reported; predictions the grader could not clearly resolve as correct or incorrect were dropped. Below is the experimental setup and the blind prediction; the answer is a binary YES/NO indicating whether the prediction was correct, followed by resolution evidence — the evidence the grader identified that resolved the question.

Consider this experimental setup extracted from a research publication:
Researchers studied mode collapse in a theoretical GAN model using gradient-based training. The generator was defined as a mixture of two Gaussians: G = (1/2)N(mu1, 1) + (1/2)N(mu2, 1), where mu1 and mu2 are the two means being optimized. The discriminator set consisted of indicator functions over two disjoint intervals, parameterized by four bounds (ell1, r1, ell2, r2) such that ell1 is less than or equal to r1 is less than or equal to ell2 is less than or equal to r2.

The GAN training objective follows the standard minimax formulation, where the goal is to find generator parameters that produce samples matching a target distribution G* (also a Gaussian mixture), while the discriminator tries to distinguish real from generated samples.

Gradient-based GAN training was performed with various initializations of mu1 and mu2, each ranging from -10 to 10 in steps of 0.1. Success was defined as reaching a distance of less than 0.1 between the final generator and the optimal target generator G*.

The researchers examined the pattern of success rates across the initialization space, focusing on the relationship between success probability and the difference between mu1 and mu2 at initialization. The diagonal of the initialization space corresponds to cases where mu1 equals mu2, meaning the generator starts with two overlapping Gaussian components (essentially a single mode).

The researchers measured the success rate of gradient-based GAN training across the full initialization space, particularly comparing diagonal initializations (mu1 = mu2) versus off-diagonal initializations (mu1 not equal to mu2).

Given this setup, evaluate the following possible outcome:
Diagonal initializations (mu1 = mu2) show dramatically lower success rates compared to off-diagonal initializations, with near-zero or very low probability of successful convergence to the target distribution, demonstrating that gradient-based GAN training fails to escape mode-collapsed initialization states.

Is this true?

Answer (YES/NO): YES